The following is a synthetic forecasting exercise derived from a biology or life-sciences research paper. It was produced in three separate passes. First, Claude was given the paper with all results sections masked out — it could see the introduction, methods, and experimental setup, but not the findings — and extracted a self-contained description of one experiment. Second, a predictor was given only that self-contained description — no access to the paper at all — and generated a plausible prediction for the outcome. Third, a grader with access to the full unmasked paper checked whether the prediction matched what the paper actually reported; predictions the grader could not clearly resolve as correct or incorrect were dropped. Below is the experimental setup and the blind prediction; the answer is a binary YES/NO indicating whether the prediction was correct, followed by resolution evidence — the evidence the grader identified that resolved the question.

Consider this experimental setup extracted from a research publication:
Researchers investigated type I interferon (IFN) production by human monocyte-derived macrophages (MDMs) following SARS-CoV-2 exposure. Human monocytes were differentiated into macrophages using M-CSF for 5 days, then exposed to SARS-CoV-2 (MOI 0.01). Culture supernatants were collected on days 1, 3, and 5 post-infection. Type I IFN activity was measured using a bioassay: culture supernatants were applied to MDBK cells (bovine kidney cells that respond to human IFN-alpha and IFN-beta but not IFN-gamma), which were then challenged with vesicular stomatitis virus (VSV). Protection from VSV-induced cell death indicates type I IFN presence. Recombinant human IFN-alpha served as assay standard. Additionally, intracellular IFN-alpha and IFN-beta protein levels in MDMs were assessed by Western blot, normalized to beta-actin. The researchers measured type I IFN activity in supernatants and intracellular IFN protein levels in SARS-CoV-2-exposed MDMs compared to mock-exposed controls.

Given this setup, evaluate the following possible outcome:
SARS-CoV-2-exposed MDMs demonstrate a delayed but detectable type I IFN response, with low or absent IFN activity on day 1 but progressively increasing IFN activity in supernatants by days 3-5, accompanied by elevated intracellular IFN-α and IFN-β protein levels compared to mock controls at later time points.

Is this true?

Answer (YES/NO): NO